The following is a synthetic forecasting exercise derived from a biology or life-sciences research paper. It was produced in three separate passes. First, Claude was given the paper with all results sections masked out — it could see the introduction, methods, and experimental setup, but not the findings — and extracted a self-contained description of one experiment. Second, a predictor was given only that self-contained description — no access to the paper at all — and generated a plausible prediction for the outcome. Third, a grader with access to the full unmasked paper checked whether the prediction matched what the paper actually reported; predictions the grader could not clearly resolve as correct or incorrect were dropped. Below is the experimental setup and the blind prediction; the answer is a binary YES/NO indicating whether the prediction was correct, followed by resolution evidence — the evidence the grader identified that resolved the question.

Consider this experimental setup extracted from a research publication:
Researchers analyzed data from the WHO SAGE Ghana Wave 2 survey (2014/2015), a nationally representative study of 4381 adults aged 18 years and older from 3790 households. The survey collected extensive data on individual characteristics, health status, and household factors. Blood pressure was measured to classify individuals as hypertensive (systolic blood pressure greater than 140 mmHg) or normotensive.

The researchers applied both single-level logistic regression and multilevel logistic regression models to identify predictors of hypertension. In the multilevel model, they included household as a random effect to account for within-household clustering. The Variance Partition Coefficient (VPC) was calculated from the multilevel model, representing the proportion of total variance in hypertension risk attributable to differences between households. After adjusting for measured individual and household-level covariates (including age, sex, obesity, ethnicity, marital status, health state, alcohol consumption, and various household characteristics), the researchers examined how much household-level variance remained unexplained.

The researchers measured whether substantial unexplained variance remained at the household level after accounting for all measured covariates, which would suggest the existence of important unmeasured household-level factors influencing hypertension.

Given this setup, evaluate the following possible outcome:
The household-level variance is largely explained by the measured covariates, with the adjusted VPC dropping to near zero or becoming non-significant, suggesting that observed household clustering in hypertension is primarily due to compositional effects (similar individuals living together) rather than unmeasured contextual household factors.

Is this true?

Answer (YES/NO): NO